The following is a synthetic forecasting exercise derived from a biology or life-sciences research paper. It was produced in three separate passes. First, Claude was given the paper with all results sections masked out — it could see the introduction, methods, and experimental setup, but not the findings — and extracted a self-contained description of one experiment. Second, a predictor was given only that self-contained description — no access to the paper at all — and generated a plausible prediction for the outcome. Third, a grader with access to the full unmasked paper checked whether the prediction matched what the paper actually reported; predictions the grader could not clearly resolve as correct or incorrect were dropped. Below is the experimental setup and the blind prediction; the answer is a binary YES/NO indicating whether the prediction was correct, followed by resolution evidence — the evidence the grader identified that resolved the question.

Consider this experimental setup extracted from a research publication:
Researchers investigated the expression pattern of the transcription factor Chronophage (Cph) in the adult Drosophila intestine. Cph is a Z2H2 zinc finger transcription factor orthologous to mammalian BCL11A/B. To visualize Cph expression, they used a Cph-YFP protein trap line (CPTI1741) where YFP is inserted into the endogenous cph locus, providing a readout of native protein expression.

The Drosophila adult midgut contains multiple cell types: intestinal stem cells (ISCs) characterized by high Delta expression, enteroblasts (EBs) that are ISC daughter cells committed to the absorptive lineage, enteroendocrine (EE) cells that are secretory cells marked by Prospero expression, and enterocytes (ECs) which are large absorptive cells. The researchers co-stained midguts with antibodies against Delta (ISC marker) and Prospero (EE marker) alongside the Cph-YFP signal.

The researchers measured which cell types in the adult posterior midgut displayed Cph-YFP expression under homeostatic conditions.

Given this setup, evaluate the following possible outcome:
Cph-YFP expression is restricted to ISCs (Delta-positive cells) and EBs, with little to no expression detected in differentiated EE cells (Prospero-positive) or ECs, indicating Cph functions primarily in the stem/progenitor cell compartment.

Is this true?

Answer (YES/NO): NO